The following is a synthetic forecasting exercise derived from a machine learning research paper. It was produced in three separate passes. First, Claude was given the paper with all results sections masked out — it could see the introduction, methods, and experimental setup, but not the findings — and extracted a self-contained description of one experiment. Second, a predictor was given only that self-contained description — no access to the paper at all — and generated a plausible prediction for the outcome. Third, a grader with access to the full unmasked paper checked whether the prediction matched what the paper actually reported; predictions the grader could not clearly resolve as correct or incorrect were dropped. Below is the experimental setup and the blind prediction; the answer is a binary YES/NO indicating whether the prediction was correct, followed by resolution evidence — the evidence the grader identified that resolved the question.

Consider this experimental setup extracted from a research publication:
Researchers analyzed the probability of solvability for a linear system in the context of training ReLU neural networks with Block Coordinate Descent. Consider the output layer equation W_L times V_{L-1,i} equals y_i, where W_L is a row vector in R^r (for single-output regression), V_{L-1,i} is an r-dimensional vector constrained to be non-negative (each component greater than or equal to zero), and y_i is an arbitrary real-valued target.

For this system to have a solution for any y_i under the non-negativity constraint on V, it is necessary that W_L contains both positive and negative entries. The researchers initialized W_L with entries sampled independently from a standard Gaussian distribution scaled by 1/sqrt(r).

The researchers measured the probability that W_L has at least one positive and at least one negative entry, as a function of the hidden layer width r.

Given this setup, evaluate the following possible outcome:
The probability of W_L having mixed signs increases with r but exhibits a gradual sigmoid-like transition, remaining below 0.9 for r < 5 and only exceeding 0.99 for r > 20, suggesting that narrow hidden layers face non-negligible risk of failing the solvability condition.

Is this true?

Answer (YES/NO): NO